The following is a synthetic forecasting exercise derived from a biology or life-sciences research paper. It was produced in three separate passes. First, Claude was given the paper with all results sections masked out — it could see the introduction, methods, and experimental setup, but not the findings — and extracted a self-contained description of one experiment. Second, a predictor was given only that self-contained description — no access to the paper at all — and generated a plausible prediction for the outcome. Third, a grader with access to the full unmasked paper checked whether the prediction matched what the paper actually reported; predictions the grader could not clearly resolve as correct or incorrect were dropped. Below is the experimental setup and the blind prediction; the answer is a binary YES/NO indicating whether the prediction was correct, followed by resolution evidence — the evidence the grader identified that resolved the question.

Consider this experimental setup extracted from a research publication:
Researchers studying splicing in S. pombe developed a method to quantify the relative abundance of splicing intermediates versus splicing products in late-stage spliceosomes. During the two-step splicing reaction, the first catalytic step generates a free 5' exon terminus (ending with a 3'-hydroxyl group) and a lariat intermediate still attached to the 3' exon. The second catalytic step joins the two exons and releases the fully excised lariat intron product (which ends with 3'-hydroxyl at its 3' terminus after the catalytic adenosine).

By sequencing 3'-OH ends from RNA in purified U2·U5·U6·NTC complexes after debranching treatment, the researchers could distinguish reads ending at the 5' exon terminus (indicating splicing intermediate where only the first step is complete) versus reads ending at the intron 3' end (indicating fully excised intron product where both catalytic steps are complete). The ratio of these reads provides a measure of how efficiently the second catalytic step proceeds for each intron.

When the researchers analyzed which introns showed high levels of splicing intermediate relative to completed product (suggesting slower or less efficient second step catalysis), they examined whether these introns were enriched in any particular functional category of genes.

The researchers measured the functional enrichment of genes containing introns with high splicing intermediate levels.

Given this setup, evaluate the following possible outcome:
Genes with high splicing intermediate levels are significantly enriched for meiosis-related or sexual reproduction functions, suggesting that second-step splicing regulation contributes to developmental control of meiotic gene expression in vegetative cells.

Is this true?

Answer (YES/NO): NO